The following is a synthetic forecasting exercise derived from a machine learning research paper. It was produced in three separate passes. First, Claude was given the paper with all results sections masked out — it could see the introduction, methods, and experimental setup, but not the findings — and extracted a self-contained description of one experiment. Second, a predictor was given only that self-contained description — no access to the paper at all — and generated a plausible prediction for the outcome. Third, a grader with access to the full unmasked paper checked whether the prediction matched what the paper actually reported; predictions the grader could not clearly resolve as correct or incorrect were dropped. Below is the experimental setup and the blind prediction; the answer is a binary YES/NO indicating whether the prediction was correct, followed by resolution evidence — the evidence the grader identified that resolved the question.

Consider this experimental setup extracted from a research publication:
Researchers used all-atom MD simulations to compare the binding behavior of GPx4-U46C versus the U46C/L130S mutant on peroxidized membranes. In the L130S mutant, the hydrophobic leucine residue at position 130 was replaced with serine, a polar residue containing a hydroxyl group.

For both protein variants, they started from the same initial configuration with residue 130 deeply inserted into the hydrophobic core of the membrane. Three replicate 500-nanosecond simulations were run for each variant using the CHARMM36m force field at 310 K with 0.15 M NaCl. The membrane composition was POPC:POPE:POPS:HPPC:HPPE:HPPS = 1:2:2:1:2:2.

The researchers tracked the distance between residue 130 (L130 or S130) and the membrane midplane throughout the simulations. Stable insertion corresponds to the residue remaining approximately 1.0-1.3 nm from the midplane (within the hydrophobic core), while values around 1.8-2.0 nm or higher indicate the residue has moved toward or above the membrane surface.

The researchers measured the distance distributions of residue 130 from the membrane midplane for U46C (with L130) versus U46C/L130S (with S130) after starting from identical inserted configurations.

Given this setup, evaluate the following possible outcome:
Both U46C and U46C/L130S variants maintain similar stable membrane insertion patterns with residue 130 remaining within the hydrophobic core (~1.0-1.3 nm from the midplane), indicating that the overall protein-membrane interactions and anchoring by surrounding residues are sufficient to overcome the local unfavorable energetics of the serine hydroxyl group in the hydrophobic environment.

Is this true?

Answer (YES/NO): NO